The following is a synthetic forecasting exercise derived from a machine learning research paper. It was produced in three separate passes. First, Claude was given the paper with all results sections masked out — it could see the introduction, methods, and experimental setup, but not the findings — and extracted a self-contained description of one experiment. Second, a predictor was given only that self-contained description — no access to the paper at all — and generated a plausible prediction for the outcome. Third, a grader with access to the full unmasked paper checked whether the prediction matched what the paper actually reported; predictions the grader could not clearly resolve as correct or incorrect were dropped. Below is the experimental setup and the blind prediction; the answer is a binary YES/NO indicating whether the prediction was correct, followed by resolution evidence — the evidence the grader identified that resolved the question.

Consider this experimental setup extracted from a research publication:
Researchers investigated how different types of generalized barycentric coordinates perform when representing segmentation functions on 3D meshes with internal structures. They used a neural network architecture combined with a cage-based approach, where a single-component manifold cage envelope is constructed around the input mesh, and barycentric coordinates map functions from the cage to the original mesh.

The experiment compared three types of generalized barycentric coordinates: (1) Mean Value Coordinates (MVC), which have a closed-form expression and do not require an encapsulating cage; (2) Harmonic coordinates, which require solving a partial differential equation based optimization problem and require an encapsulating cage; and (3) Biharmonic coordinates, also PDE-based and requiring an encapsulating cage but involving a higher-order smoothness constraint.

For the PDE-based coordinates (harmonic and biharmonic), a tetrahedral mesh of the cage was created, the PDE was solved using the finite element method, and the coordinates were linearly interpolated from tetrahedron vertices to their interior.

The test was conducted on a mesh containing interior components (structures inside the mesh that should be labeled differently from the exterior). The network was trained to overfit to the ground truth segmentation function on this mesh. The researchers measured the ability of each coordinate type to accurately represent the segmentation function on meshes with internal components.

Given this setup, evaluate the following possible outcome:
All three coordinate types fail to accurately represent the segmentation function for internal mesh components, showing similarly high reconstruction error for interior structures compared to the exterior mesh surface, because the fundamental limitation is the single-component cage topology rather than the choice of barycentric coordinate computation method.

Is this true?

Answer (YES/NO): NO